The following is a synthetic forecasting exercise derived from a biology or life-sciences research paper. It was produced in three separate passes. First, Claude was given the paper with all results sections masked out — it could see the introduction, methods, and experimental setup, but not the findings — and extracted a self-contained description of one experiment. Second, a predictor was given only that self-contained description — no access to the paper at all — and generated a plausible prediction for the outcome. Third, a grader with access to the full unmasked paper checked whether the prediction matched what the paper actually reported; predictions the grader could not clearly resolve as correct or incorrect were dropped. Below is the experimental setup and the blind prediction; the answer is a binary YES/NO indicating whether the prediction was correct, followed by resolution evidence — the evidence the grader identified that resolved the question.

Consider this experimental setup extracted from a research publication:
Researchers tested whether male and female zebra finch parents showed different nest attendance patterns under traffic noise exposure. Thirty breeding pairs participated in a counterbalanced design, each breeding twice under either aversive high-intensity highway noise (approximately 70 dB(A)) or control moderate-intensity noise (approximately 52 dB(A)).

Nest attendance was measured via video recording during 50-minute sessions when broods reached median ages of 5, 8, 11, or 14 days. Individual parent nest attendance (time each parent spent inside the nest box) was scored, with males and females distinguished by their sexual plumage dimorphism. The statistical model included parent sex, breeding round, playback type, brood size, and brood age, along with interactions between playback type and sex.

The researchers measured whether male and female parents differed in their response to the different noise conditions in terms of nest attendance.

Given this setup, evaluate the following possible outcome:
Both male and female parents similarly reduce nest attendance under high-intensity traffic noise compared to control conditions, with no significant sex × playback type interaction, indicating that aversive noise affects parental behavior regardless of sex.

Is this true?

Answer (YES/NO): NO